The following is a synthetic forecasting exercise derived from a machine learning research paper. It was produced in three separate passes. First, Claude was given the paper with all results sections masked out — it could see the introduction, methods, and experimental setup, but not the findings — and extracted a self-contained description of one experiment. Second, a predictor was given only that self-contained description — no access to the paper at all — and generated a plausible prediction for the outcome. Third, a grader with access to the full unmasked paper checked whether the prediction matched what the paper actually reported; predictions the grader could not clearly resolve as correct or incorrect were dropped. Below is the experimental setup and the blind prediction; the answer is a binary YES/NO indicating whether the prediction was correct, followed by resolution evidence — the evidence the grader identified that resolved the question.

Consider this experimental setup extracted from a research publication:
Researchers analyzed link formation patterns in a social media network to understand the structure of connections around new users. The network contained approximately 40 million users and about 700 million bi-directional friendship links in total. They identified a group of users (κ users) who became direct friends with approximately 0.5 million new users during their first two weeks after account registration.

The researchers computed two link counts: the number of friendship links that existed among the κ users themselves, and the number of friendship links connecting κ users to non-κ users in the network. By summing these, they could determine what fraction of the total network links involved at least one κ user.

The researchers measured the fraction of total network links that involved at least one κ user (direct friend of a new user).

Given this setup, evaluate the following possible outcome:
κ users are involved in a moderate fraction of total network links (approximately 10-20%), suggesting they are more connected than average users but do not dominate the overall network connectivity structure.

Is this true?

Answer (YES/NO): NO